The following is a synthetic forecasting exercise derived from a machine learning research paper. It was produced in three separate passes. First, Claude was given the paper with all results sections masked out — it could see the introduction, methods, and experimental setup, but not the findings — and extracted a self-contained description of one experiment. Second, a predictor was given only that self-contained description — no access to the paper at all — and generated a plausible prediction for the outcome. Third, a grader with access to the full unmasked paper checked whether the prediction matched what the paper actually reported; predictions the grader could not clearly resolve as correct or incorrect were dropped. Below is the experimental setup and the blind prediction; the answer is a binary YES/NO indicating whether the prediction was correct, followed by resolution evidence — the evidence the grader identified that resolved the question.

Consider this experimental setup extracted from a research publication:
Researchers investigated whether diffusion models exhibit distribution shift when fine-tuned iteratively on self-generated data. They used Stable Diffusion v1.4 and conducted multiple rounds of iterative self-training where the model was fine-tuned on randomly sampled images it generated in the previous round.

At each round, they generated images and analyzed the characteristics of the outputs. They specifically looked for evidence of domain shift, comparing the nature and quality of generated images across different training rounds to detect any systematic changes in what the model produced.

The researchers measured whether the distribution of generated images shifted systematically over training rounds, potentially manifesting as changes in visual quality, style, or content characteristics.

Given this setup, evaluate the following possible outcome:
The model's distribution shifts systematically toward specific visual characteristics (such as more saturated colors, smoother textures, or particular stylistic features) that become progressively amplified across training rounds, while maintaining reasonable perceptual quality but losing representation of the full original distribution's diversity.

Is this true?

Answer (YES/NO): NO